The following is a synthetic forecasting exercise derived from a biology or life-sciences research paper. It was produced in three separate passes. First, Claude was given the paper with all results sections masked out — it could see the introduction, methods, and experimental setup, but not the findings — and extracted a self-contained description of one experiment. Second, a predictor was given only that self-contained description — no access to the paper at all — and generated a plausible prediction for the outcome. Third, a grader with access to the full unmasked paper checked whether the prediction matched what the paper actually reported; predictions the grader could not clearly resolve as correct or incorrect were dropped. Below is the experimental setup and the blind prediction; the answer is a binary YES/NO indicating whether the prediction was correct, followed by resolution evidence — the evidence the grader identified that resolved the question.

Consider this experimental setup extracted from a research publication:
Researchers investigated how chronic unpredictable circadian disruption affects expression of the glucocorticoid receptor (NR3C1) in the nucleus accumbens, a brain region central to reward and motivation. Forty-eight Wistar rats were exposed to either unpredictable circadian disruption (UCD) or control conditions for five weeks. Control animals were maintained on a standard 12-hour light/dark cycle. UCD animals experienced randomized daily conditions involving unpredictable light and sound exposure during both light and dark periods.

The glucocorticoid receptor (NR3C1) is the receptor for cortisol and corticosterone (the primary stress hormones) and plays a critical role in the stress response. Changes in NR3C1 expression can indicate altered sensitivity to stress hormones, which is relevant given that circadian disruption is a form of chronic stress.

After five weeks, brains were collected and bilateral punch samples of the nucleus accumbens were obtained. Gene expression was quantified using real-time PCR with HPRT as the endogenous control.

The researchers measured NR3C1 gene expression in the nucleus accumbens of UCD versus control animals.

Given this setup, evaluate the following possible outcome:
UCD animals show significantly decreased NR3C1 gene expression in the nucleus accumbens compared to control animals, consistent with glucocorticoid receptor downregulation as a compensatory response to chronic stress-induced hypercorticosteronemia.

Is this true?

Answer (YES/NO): NO